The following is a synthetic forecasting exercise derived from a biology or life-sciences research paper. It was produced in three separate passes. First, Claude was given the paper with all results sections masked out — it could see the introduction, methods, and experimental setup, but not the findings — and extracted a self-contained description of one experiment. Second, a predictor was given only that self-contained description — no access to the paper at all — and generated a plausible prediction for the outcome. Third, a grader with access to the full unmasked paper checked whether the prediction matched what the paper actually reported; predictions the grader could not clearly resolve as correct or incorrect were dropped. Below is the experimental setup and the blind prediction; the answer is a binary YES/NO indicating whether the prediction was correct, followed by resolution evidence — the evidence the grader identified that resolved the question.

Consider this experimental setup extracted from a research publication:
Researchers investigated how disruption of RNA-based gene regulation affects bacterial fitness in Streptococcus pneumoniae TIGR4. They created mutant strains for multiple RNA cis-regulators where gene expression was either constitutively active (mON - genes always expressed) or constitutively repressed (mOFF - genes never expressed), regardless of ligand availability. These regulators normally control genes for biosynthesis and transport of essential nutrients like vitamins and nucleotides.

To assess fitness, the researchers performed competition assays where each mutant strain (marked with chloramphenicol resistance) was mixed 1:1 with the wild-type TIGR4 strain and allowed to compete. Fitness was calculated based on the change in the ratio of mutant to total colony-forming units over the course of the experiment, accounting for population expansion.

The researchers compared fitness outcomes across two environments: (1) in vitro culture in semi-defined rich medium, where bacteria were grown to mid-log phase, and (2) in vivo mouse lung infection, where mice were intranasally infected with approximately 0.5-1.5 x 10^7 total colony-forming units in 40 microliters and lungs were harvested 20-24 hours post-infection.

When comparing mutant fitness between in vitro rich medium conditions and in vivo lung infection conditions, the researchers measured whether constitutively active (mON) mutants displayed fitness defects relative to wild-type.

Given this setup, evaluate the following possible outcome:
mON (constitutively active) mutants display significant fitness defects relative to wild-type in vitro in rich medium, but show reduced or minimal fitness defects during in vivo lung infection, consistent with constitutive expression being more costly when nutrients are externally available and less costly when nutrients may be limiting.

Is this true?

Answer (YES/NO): NO